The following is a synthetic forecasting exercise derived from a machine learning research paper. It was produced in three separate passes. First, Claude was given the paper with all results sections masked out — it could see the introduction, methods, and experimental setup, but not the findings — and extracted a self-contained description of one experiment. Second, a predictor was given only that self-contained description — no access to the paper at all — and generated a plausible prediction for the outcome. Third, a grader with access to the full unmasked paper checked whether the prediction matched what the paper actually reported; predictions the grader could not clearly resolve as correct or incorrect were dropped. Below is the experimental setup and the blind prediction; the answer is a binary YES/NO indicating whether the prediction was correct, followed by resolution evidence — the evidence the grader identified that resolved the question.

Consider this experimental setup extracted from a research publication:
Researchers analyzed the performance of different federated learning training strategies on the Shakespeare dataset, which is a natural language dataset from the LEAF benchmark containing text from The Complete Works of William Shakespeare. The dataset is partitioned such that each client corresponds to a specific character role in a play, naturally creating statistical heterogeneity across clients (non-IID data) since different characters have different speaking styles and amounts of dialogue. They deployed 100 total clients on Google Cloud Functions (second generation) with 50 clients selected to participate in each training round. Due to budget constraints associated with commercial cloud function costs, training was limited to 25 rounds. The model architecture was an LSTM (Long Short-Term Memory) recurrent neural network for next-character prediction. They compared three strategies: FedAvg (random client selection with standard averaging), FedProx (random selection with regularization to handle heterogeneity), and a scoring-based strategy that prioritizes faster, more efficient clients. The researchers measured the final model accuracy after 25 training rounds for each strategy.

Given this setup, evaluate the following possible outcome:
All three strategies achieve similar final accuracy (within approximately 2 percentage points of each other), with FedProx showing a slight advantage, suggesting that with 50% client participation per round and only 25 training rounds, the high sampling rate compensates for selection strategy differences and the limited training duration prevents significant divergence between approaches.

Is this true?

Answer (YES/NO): NO